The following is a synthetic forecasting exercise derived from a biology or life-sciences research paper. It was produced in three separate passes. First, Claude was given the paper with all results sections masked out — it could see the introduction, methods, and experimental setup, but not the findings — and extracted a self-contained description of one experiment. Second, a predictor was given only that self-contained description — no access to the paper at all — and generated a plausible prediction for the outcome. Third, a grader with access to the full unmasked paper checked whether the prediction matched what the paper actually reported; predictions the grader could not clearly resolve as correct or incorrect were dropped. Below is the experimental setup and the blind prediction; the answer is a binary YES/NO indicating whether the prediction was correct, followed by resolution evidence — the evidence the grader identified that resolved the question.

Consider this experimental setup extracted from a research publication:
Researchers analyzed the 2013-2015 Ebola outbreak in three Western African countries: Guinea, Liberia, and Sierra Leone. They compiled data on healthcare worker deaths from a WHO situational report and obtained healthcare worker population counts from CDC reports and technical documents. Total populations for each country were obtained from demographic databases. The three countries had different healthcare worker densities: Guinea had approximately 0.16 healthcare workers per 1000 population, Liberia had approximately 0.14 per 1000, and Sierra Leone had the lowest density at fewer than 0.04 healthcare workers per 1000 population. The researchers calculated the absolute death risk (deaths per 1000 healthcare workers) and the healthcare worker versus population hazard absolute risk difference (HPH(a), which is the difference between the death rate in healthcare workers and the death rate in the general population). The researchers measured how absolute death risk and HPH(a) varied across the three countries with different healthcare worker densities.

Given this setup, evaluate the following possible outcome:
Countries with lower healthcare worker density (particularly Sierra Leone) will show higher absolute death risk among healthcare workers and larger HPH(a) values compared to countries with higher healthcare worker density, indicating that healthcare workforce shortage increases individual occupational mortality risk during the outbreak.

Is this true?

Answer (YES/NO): YES